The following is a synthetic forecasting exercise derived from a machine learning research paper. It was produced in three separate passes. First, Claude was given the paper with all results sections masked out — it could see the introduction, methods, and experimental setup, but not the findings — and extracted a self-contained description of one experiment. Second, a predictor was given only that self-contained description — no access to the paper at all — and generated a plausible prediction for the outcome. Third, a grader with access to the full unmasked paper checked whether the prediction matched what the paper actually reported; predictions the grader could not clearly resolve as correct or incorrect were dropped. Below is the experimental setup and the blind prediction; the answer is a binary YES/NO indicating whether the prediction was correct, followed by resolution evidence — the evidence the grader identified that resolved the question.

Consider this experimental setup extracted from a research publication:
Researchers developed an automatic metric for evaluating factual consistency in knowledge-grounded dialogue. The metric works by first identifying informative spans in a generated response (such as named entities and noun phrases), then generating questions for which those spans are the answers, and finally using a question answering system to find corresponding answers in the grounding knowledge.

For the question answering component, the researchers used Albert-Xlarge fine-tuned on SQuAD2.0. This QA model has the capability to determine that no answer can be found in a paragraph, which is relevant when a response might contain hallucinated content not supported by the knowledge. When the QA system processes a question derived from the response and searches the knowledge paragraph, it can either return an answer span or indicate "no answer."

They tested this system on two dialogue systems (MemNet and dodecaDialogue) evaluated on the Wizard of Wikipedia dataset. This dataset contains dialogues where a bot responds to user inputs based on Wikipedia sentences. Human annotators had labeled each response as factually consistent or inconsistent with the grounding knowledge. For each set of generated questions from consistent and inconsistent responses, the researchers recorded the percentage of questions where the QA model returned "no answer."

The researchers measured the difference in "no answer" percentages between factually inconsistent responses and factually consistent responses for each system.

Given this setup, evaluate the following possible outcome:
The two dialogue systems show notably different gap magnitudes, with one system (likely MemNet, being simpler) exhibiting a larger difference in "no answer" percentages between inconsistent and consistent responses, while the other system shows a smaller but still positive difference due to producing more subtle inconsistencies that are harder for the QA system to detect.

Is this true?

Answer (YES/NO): YES